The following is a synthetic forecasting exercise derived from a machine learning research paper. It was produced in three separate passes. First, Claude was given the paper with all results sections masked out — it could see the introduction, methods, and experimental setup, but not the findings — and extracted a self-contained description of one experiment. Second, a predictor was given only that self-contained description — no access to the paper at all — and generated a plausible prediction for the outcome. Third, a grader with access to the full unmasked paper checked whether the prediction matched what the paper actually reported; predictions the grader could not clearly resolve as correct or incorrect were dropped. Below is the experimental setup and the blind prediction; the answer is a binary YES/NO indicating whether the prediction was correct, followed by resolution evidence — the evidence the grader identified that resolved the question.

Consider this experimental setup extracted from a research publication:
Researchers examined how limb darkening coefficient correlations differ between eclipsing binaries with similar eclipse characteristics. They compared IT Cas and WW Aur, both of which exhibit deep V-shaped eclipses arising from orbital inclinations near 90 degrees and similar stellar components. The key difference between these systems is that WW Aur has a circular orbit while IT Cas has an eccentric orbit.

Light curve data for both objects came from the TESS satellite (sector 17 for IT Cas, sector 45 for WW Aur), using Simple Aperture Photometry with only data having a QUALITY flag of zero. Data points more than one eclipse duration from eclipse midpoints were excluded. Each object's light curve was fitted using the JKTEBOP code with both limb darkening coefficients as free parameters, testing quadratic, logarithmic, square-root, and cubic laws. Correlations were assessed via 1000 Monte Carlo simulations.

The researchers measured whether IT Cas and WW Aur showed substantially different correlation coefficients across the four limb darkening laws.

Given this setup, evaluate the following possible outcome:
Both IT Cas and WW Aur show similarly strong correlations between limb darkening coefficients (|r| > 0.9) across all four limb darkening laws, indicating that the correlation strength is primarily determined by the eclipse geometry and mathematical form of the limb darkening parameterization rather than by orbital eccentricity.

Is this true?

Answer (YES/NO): YES